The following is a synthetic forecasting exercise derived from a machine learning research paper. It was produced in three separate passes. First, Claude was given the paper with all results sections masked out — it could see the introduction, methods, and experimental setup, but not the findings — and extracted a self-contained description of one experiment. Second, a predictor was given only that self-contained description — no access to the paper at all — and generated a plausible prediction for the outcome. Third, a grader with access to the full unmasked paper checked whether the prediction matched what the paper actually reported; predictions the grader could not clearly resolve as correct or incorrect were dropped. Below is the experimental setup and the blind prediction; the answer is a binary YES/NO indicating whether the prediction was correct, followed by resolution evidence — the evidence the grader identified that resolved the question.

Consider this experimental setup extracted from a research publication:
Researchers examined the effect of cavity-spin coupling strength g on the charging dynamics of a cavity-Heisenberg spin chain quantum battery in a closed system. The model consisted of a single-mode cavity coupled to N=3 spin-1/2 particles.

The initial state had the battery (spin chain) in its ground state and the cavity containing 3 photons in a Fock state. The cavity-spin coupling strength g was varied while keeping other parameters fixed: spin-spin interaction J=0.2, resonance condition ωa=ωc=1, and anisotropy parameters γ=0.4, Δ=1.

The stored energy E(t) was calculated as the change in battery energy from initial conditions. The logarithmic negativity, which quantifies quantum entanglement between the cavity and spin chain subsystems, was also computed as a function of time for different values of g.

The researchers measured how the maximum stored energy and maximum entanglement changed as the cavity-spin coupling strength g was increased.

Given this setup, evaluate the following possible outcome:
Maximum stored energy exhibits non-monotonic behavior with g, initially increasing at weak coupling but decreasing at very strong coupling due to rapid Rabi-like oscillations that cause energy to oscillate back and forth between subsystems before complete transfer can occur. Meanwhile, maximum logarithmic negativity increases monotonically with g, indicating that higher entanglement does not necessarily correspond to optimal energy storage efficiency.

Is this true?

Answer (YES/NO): NO